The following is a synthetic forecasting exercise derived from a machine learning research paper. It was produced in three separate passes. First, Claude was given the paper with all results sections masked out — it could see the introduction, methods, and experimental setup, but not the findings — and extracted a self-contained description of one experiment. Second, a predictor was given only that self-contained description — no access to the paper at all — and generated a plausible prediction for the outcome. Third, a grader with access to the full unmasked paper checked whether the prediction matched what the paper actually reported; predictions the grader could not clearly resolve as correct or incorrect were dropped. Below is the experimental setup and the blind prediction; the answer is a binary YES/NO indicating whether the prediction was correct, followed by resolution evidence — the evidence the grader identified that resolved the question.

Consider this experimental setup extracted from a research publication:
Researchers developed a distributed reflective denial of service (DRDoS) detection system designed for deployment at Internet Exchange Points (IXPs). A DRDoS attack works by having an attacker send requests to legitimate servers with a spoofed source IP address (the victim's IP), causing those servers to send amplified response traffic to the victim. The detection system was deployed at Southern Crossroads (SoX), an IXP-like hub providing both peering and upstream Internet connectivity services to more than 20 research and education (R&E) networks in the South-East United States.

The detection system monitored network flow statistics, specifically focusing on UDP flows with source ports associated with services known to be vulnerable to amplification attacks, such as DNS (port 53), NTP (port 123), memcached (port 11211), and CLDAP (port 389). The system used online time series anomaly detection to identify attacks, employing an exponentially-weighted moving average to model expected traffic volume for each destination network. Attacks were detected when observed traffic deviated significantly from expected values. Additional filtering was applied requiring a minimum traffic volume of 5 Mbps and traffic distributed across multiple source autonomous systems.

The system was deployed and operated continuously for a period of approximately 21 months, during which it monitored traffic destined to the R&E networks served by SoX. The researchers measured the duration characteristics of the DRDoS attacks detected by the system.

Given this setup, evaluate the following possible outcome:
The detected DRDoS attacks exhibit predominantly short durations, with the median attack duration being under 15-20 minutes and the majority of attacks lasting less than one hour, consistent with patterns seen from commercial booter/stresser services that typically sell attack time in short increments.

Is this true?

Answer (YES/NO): YES